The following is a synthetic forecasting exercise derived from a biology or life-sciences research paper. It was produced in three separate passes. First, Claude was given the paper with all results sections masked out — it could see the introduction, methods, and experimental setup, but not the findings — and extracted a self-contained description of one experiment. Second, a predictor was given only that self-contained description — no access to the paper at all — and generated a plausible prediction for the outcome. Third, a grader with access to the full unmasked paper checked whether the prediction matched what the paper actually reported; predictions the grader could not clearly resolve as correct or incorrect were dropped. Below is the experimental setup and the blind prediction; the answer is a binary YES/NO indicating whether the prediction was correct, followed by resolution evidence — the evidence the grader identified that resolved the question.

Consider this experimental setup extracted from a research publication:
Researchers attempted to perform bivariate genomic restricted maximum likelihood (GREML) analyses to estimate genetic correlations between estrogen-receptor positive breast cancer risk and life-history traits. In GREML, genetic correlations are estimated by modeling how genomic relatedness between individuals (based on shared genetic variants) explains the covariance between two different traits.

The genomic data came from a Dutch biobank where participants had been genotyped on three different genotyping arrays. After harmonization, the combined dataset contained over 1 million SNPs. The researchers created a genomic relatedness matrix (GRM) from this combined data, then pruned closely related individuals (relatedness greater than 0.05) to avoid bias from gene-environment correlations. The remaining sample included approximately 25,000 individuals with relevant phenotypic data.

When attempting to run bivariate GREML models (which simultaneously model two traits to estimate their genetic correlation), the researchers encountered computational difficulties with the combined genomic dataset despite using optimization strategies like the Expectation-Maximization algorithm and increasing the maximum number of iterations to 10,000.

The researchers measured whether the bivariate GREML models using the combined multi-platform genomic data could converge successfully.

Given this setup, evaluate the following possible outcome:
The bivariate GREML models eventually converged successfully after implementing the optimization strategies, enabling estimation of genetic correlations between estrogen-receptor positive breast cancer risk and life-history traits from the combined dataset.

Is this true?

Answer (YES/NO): NO